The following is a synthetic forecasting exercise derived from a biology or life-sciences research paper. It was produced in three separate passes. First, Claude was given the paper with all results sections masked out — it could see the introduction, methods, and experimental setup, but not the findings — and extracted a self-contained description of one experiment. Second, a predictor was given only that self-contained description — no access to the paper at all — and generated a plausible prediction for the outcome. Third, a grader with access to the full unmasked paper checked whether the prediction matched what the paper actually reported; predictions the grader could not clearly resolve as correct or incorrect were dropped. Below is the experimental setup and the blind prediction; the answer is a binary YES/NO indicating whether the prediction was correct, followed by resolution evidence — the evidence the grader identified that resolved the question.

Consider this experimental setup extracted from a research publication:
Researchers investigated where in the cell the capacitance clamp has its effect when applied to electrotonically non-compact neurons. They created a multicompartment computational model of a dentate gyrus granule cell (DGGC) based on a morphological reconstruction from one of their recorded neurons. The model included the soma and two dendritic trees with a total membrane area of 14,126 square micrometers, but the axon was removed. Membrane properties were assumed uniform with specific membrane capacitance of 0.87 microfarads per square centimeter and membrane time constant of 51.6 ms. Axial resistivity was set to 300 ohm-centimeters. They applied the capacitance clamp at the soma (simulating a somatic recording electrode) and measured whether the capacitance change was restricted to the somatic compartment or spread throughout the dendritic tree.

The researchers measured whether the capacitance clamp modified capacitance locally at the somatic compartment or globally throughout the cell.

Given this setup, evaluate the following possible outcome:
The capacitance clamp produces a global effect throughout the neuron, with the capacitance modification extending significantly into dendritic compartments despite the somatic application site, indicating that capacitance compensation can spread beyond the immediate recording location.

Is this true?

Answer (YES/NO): NO